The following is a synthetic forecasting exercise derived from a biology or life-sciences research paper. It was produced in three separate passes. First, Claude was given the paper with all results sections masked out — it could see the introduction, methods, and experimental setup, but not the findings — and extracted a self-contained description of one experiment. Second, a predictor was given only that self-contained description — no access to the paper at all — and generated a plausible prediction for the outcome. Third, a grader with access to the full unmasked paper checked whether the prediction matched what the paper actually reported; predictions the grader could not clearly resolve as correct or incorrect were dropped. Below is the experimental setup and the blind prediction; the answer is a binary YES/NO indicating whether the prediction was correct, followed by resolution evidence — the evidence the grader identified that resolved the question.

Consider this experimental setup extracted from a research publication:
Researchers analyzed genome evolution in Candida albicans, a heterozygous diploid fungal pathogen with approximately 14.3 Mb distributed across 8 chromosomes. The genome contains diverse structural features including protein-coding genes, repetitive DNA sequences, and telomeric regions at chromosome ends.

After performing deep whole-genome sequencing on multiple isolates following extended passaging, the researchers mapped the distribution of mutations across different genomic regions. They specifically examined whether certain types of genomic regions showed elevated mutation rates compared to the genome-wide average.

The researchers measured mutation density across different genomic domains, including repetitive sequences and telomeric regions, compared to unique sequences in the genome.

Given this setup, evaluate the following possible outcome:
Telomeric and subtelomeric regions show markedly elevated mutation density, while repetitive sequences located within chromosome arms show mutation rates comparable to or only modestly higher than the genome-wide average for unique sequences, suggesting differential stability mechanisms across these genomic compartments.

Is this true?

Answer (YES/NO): NO